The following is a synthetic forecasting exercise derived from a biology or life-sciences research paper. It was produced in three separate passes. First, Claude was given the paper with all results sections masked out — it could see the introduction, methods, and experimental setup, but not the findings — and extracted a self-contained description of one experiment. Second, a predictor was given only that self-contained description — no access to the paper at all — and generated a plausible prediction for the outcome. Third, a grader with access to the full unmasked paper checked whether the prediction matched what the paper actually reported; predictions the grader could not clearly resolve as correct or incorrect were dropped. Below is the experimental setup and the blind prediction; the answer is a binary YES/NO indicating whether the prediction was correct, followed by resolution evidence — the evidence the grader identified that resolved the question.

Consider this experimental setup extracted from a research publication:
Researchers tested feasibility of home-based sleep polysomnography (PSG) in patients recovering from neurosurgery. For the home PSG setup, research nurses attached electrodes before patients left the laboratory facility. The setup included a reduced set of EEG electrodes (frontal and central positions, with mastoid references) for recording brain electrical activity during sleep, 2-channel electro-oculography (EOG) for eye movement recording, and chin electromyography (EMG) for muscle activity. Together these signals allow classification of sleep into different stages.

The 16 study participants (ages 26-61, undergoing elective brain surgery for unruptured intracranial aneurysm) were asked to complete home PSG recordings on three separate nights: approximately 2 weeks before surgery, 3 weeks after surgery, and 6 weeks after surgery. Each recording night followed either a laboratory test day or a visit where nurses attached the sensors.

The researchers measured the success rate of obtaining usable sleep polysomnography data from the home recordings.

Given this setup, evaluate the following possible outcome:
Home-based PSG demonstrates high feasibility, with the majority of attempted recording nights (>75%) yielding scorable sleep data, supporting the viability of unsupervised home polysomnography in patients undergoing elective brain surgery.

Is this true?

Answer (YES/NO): YES